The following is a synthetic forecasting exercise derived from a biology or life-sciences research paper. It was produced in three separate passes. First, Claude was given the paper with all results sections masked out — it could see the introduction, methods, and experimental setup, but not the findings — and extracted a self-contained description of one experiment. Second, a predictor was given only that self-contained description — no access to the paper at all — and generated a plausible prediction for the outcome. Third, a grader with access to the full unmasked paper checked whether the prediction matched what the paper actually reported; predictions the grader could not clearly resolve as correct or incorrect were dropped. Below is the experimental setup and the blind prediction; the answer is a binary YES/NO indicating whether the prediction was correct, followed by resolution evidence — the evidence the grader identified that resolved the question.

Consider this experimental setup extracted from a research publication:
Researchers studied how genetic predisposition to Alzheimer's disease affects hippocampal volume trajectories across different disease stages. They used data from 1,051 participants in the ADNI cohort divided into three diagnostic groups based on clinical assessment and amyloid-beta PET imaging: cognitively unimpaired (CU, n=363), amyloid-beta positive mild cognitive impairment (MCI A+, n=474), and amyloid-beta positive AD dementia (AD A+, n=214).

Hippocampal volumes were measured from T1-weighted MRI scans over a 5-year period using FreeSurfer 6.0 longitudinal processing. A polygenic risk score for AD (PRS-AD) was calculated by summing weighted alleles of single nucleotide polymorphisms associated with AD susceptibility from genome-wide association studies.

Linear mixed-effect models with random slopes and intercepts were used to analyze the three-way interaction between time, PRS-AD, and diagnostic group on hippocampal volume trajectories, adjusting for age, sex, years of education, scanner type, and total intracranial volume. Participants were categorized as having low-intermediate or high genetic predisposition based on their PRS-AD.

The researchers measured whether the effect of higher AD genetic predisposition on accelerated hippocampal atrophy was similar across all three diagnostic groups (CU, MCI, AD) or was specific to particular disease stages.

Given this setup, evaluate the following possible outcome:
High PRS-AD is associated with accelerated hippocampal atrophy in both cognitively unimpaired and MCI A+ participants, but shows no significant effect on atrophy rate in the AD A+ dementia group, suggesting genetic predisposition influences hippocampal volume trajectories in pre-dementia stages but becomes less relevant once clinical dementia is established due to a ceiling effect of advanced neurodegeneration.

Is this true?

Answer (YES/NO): NO